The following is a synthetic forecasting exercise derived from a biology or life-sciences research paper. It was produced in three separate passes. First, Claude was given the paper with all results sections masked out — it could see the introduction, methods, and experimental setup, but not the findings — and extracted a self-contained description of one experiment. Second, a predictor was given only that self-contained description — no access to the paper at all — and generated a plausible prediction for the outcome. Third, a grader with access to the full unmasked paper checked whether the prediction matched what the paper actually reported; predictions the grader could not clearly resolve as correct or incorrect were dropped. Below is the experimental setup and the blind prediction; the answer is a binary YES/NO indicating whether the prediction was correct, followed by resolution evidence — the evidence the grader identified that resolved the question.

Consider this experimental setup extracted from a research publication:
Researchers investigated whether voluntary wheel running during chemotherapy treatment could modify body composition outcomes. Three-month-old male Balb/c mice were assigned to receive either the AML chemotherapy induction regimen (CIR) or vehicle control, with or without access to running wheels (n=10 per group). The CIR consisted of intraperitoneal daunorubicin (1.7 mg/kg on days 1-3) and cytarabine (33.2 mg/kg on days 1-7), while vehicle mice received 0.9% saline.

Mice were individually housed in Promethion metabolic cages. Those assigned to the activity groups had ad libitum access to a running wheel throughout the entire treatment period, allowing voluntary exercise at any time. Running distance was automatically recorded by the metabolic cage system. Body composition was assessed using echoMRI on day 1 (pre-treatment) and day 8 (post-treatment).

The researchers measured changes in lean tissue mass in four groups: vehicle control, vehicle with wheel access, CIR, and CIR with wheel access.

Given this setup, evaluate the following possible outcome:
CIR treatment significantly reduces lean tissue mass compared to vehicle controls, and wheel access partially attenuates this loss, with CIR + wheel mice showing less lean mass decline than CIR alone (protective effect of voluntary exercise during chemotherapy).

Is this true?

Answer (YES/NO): NO